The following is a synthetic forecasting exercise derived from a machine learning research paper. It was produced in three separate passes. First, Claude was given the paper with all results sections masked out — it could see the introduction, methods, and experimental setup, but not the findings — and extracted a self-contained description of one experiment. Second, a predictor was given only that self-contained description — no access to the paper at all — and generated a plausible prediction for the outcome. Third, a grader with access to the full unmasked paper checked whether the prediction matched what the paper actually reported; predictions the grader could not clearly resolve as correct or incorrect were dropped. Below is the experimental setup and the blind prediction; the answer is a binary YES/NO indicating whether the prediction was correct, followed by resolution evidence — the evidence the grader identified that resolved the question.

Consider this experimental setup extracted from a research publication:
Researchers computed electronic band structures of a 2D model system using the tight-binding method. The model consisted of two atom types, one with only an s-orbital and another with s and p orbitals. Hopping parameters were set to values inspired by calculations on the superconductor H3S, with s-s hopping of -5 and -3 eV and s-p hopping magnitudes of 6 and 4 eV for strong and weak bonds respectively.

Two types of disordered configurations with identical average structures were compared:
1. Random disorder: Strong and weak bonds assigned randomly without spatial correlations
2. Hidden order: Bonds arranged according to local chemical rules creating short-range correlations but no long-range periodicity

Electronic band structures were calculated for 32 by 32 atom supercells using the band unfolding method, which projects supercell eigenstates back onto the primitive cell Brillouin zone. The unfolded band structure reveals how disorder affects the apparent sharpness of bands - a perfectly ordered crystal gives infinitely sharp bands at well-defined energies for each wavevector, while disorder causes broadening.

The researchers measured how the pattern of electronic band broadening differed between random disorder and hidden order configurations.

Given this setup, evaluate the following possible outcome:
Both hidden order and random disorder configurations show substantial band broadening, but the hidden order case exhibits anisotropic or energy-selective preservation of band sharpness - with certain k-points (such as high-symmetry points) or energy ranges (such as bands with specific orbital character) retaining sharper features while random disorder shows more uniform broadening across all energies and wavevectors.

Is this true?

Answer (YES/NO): NO